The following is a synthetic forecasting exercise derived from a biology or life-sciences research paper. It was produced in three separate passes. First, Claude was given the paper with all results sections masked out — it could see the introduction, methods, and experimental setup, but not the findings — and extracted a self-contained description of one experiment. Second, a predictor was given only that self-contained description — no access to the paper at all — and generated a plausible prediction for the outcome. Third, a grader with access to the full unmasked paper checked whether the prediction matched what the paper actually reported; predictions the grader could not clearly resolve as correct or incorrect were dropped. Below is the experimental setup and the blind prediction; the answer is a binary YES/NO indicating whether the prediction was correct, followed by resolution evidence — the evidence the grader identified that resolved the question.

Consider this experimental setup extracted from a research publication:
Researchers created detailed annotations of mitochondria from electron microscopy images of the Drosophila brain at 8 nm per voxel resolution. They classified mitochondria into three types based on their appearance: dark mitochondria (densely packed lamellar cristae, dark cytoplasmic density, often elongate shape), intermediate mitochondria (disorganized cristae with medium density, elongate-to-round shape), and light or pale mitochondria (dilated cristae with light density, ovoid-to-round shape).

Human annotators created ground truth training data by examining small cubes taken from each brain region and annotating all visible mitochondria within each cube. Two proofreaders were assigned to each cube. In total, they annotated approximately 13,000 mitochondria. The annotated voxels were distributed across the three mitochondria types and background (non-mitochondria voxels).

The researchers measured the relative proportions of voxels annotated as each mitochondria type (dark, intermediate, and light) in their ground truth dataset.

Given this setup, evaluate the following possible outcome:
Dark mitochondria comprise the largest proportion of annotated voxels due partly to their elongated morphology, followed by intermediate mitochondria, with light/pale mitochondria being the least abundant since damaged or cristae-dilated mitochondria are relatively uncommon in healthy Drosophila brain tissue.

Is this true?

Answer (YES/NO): YES